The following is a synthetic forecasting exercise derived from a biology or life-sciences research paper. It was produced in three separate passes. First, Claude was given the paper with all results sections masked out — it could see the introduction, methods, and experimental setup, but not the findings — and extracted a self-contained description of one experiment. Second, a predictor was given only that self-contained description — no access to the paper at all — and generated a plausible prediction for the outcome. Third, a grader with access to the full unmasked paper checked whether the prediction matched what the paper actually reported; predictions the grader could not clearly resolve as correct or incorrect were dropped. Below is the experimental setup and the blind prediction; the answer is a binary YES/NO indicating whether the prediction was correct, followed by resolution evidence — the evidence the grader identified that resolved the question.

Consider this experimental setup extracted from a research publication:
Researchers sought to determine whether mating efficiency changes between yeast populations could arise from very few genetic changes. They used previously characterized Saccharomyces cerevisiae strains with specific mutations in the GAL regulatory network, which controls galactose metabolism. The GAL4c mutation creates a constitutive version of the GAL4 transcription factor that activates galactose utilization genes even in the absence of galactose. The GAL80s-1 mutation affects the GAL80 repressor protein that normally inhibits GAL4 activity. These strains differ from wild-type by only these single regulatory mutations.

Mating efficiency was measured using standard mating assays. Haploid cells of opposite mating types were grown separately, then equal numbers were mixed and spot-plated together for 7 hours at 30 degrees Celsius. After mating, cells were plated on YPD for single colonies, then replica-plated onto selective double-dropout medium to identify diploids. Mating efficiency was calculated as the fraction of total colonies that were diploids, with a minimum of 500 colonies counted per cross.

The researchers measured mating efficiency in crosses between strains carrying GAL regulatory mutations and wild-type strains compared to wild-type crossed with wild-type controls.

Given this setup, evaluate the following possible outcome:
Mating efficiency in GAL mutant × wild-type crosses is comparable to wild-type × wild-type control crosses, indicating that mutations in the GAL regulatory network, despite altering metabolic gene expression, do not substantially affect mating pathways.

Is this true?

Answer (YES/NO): NO